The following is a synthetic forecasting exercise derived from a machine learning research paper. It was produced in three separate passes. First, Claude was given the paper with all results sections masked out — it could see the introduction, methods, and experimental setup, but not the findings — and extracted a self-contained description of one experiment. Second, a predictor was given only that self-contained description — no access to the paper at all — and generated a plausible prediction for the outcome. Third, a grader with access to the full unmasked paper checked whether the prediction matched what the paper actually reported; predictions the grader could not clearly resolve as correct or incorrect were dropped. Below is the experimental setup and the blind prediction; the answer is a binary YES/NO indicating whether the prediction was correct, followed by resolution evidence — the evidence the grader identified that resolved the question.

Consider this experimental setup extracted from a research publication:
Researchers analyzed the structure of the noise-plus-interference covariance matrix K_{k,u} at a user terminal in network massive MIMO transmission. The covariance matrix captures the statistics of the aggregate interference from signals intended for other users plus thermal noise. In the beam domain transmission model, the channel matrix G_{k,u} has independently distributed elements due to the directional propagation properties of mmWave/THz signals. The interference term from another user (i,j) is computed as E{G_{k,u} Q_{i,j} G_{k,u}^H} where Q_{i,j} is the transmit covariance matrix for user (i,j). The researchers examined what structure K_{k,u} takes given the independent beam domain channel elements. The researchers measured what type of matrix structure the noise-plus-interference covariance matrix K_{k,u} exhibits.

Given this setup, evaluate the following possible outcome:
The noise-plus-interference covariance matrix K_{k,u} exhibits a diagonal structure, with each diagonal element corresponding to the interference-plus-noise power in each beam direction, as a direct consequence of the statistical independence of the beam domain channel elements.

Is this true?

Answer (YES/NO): YES